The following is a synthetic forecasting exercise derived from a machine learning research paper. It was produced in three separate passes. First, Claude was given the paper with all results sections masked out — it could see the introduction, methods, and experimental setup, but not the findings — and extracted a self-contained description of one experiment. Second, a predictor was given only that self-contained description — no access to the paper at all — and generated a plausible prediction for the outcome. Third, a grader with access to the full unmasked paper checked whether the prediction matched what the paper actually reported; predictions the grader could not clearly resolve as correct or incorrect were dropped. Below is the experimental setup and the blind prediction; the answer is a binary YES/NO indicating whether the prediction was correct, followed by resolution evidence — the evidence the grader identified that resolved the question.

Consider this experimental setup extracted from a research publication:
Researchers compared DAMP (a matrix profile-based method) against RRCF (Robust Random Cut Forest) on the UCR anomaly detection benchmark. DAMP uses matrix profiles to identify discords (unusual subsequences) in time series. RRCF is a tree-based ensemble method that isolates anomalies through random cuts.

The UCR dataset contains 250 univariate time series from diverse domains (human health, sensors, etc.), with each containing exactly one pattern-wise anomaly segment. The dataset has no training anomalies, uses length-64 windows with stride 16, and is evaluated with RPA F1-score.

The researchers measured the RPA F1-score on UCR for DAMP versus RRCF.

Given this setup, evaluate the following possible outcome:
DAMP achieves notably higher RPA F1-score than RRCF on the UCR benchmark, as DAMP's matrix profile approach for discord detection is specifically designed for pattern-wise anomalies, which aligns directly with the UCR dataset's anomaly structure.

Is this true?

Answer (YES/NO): YES